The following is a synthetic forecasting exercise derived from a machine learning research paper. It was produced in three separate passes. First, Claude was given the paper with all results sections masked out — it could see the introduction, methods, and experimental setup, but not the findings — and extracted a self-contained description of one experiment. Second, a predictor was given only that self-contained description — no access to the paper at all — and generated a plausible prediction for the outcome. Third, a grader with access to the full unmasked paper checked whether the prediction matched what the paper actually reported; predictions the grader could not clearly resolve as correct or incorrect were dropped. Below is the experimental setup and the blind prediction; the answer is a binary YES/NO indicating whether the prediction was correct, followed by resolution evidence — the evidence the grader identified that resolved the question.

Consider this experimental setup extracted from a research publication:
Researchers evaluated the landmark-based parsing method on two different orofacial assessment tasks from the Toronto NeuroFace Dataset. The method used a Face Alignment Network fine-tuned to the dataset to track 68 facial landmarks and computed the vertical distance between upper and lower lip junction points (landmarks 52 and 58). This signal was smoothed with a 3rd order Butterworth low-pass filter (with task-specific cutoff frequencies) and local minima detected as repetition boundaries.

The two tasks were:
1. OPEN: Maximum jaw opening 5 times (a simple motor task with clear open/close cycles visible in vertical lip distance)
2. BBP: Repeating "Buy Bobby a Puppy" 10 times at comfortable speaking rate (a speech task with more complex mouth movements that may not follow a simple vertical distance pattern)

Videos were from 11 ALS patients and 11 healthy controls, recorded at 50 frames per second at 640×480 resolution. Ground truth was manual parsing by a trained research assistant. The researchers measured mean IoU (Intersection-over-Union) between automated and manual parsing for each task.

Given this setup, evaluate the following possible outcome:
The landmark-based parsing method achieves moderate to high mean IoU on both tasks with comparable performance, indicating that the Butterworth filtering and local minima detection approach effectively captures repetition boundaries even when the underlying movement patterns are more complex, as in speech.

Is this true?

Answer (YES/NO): NO